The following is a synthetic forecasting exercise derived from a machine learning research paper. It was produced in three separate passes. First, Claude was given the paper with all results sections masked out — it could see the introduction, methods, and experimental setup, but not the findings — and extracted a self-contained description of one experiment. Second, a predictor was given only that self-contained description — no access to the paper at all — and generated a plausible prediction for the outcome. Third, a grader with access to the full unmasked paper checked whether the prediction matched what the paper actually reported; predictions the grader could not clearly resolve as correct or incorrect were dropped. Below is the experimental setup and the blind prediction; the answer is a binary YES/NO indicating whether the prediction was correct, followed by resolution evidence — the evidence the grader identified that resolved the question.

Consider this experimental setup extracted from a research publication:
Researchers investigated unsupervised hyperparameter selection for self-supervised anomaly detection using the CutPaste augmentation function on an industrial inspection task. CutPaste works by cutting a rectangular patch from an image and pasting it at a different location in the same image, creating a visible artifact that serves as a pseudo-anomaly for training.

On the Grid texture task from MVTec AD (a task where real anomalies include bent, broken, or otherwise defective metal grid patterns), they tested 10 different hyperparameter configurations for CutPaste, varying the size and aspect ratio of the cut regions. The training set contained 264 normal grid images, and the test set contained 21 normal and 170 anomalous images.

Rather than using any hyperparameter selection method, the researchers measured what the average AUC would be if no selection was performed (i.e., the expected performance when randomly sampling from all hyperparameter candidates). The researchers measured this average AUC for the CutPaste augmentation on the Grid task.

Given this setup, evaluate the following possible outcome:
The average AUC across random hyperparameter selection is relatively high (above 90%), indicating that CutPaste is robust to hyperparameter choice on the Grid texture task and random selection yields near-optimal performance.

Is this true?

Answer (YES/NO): NO